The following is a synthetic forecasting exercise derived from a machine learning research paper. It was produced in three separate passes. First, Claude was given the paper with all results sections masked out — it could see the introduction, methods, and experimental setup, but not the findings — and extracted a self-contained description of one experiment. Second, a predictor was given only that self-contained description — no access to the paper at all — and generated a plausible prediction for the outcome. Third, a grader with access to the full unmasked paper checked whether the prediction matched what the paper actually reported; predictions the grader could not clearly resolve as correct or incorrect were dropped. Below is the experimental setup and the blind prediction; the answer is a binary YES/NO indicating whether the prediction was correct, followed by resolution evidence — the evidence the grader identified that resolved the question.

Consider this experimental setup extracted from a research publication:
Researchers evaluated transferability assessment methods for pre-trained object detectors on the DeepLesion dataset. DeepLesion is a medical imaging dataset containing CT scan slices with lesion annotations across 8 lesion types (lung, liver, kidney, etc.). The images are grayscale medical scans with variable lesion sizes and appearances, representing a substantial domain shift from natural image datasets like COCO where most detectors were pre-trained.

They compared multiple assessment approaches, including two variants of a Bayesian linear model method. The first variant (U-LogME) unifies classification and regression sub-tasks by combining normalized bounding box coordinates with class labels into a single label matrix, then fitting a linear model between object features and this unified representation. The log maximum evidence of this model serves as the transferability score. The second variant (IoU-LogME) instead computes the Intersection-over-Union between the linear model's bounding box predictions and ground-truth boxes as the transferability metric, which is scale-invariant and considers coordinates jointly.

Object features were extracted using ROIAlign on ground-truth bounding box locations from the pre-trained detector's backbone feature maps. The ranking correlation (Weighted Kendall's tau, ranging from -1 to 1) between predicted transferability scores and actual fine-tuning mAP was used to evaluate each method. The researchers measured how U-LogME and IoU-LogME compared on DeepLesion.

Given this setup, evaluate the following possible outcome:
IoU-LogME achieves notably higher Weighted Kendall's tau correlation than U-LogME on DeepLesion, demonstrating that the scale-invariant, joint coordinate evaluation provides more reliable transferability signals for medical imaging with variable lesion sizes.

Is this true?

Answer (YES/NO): NO